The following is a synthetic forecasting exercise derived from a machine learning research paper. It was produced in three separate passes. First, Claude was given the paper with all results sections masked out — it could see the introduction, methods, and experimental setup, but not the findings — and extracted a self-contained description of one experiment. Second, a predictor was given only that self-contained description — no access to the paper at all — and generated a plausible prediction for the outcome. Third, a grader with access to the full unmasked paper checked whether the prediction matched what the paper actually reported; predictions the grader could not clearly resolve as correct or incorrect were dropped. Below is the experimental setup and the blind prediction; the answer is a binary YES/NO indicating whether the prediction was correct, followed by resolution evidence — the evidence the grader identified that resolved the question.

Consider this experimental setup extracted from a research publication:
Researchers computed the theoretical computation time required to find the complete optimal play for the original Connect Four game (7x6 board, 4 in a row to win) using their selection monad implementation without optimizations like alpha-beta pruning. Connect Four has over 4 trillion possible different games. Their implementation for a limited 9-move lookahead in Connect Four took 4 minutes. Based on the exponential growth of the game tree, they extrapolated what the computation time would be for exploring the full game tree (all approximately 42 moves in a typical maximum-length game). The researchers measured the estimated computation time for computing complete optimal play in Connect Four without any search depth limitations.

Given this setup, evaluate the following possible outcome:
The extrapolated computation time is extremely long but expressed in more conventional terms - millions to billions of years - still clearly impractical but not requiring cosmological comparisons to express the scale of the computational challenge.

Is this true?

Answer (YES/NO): NO